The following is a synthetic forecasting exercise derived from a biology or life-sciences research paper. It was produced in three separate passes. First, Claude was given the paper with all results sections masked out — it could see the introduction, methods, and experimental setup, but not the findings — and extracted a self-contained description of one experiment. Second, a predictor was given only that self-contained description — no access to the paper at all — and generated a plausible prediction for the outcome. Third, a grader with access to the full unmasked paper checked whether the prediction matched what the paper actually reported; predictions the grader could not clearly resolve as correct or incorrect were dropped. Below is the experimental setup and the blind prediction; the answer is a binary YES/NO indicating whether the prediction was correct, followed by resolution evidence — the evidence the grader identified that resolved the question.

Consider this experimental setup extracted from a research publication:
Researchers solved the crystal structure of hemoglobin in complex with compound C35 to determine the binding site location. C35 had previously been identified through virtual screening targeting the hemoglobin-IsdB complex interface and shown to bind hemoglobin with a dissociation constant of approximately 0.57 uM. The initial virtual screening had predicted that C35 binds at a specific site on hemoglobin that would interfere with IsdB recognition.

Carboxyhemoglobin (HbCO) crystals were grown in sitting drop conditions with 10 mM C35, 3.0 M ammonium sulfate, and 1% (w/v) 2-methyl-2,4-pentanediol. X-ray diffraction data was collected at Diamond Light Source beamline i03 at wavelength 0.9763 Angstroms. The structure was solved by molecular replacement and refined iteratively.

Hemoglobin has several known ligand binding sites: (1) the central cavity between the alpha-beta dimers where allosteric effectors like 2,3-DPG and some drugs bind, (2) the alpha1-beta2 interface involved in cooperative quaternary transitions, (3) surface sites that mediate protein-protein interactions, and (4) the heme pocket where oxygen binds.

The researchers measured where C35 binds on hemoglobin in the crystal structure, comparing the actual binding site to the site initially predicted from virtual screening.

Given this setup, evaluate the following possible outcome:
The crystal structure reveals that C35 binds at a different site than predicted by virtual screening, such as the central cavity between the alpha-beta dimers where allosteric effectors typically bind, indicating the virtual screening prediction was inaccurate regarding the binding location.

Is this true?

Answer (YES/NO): NO